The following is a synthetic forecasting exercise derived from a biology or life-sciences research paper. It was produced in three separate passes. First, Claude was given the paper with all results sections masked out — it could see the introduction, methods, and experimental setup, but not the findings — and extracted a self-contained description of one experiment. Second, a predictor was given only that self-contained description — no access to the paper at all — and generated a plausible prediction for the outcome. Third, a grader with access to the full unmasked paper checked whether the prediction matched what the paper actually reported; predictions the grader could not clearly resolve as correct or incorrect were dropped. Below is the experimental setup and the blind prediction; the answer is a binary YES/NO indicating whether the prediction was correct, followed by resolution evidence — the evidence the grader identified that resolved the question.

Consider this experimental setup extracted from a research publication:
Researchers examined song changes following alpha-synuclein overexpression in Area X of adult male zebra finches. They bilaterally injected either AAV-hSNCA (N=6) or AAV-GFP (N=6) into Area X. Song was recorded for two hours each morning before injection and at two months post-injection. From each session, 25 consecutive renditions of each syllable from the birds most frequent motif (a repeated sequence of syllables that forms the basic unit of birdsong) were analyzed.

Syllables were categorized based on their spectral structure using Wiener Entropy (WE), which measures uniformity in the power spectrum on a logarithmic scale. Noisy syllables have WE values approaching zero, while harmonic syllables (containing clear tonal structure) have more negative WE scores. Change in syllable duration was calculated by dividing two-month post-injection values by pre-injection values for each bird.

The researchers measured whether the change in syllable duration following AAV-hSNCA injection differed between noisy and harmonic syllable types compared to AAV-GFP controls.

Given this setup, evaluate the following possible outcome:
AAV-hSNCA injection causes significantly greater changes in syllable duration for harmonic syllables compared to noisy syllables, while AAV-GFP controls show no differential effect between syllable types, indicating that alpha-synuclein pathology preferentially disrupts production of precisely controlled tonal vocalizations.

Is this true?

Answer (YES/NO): NO